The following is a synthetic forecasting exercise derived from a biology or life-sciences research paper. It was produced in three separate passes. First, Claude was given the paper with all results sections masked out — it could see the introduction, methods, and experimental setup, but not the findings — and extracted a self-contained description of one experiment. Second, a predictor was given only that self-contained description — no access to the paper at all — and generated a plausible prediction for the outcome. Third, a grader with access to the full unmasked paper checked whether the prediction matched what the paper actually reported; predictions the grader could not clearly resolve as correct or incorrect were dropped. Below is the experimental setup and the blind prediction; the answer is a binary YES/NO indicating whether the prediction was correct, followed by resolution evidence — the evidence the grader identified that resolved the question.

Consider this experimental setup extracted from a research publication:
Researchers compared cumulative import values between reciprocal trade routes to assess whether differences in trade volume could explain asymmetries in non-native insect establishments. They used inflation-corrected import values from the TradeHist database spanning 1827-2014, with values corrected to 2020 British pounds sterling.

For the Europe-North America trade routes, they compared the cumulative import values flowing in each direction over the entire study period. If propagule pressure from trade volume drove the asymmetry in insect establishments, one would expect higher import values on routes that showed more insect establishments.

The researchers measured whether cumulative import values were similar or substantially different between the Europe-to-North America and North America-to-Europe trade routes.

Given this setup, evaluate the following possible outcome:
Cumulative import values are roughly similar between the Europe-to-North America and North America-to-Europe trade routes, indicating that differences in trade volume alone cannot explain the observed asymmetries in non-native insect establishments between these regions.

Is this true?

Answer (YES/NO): YES